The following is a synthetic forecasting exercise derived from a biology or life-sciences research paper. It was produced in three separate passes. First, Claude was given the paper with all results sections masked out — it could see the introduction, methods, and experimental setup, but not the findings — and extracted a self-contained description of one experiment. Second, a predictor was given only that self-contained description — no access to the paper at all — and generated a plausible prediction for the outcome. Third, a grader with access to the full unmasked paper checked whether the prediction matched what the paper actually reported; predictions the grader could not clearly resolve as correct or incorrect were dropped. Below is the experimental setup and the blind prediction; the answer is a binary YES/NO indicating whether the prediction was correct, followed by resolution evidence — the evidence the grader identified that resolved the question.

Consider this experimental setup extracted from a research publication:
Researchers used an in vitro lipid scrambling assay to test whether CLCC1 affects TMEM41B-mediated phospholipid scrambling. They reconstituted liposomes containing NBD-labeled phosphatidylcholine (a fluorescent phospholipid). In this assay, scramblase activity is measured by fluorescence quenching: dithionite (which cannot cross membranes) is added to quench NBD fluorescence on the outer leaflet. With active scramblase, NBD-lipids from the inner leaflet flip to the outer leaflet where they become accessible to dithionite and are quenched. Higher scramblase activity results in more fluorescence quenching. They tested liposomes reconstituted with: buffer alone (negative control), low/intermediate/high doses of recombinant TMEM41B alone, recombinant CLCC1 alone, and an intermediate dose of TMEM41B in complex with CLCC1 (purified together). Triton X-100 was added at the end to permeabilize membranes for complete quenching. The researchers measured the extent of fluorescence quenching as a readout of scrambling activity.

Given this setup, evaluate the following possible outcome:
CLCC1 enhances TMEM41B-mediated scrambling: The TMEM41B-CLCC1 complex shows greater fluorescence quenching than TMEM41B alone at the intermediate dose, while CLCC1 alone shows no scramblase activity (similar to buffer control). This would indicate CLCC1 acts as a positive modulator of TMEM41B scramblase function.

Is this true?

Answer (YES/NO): YES